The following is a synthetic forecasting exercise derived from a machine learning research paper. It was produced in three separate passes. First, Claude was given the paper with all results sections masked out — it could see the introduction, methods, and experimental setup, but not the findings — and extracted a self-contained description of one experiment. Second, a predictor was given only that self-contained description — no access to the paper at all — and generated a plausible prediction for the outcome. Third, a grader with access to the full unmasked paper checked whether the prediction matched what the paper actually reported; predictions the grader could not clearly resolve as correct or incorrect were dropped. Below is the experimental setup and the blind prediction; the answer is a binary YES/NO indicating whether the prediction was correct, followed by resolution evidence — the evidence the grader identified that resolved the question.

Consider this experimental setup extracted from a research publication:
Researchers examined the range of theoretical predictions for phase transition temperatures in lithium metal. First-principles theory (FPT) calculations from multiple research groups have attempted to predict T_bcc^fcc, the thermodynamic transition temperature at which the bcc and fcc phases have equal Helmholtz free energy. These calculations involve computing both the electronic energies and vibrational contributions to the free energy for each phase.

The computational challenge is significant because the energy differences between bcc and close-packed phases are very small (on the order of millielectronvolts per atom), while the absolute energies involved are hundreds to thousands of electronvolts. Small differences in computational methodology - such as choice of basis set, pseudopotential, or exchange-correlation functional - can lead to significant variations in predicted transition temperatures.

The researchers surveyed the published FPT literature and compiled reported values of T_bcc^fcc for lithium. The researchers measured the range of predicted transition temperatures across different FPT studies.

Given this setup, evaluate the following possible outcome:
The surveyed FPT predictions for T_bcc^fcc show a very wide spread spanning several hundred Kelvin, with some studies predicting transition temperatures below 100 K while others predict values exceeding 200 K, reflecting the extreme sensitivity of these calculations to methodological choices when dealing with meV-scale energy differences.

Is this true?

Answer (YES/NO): NO